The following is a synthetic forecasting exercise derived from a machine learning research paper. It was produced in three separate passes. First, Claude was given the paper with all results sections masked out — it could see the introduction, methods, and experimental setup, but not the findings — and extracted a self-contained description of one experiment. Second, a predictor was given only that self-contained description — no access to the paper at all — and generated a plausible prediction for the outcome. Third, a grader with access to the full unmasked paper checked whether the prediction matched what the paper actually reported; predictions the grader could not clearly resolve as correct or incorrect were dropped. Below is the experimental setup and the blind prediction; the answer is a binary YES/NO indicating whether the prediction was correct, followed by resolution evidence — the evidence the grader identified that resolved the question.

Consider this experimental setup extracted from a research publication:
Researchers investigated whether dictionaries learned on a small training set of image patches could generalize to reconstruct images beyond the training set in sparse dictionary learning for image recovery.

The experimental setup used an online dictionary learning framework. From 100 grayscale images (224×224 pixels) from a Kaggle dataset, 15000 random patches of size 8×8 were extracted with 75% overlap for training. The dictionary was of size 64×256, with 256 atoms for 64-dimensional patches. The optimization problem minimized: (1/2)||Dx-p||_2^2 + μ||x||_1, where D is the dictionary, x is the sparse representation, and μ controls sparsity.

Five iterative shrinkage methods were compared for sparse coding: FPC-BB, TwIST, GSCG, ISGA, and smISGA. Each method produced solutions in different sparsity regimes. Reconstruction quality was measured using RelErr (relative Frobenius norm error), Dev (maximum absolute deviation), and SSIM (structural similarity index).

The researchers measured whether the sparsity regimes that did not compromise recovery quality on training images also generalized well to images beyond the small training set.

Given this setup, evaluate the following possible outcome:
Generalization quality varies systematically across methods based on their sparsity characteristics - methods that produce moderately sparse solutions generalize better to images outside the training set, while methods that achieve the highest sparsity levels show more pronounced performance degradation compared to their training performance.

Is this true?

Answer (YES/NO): NO